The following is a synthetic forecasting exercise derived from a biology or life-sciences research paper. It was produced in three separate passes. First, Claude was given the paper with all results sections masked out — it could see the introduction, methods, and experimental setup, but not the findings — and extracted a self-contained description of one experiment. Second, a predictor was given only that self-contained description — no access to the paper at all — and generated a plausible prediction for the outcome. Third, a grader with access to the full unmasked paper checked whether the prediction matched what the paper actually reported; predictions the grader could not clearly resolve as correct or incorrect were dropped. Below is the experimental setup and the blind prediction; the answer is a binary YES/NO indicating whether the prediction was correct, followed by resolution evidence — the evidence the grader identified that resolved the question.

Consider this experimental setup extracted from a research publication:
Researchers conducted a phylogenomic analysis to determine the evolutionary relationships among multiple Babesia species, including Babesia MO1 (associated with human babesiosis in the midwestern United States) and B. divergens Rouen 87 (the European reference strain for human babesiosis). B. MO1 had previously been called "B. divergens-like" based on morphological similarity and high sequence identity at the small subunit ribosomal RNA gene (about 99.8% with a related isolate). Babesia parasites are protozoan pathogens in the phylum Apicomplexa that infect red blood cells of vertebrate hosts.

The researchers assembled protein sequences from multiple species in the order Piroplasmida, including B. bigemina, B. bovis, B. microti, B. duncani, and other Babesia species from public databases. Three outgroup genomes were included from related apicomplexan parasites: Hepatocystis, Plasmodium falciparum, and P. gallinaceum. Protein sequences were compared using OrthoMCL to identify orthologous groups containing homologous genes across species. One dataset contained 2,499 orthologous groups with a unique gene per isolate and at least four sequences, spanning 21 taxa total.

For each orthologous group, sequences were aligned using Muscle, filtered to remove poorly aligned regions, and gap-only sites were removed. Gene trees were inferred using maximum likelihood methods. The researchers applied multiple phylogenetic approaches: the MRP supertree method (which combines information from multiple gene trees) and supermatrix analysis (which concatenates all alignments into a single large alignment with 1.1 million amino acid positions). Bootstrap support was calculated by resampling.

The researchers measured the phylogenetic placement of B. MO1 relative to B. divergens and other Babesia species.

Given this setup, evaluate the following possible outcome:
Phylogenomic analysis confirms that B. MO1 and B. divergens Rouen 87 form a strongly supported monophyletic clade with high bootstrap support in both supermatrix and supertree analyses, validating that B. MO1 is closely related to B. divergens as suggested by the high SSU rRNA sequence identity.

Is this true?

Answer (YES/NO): NO